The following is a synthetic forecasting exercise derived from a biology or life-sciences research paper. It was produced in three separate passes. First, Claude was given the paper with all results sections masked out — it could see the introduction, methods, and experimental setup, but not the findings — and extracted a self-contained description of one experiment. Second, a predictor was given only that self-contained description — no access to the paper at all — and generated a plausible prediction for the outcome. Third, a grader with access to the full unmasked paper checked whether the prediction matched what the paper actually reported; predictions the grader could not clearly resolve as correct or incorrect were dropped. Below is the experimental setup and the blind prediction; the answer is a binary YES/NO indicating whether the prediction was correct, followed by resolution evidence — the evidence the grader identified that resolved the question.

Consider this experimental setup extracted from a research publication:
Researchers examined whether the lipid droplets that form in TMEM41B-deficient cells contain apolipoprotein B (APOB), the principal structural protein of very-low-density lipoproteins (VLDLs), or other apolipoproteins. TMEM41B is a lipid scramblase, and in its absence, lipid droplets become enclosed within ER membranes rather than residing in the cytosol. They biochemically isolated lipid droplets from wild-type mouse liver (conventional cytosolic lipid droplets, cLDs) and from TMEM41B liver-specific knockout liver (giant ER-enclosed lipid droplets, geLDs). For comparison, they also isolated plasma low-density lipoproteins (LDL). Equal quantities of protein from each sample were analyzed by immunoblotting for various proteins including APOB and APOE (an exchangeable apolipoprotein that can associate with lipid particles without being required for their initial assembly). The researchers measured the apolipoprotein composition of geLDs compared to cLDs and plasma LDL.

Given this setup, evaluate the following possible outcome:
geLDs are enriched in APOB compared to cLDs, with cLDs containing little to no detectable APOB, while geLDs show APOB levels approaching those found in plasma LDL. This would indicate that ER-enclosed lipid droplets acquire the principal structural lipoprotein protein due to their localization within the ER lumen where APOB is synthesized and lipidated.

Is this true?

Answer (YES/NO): NO